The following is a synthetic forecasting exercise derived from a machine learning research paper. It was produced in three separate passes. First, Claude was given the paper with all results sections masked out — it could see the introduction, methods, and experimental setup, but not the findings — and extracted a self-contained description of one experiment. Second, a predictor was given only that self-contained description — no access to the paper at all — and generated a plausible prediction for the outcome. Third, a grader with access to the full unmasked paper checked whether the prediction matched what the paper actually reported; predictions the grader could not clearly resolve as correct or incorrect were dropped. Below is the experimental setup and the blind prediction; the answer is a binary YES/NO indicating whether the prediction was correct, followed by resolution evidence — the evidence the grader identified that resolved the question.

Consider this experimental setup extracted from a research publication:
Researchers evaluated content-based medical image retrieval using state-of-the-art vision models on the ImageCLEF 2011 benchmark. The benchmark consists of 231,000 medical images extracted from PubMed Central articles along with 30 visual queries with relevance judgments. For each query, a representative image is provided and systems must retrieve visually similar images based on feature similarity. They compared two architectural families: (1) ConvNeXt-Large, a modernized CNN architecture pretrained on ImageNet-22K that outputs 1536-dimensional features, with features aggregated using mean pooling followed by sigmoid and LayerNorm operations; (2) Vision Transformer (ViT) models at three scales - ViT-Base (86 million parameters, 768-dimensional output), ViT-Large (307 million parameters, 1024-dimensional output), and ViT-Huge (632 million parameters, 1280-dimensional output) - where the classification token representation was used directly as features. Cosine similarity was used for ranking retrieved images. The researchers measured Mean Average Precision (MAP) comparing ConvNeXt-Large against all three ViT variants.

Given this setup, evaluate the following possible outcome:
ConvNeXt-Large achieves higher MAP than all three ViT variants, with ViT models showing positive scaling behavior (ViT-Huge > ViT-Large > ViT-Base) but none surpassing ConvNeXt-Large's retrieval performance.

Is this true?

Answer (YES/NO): NO